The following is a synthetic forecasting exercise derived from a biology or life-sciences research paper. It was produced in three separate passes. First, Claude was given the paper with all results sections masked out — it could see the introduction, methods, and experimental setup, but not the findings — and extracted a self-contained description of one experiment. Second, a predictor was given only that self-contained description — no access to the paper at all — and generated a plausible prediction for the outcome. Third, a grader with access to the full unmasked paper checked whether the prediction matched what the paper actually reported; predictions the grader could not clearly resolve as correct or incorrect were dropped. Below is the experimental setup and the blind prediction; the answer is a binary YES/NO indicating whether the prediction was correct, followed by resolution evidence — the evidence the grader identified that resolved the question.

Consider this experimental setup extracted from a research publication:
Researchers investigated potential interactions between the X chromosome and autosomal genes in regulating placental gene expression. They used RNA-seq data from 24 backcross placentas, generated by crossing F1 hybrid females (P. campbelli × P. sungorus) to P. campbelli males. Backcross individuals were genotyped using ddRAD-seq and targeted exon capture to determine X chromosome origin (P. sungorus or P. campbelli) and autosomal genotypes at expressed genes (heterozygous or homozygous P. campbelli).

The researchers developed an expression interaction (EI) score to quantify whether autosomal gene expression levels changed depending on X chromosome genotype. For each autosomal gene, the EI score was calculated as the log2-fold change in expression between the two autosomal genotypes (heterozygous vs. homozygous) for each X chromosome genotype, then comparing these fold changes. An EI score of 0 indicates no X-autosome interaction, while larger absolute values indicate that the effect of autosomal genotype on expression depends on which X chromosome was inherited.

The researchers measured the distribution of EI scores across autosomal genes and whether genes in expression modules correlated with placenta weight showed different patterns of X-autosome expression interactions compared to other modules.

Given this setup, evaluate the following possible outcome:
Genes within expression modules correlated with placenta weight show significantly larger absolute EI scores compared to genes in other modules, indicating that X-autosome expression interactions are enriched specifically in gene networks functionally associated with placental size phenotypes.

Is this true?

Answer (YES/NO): NO